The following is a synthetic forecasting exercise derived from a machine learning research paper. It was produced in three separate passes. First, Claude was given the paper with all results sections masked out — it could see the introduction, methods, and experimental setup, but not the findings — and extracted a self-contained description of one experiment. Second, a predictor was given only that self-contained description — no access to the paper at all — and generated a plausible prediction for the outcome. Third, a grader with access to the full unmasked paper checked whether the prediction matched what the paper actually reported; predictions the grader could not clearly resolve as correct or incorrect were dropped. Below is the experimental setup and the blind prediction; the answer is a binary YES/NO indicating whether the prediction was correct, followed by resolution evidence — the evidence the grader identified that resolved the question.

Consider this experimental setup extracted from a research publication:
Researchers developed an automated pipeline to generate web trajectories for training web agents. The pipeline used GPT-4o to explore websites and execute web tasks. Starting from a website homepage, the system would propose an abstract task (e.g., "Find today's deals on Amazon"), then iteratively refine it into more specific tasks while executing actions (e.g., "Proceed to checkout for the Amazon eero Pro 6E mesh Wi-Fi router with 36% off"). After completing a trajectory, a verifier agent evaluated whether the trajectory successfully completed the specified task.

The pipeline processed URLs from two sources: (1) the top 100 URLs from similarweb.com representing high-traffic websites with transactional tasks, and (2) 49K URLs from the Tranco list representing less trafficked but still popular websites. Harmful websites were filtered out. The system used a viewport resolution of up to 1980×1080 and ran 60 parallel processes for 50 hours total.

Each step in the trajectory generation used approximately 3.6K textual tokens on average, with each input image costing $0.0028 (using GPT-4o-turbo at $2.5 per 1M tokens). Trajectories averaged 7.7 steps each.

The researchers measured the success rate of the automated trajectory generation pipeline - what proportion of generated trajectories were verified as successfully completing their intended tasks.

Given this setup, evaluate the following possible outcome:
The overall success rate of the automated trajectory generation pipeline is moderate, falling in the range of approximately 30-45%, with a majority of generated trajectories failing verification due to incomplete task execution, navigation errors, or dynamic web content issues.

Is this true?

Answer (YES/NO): NO